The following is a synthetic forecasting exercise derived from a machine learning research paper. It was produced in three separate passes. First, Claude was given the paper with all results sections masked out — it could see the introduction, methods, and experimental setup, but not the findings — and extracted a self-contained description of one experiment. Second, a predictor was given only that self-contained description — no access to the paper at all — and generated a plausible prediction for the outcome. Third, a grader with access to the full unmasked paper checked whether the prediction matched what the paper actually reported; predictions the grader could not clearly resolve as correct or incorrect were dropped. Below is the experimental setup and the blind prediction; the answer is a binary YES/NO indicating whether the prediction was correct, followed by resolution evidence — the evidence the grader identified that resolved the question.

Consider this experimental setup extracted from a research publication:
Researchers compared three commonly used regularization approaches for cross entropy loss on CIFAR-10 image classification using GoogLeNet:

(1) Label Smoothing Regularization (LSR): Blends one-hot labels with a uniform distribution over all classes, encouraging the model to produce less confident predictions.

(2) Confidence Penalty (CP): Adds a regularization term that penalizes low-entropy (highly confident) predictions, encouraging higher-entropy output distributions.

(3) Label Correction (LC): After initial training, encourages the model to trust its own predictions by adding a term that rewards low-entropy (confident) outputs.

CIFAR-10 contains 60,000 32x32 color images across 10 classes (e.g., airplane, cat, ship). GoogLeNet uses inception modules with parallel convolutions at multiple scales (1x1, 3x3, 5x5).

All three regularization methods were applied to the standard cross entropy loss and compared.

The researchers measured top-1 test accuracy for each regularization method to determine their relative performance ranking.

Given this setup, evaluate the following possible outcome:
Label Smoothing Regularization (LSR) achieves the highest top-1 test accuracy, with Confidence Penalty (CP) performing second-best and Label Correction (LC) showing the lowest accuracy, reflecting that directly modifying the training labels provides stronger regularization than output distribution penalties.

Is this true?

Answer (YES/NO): NO